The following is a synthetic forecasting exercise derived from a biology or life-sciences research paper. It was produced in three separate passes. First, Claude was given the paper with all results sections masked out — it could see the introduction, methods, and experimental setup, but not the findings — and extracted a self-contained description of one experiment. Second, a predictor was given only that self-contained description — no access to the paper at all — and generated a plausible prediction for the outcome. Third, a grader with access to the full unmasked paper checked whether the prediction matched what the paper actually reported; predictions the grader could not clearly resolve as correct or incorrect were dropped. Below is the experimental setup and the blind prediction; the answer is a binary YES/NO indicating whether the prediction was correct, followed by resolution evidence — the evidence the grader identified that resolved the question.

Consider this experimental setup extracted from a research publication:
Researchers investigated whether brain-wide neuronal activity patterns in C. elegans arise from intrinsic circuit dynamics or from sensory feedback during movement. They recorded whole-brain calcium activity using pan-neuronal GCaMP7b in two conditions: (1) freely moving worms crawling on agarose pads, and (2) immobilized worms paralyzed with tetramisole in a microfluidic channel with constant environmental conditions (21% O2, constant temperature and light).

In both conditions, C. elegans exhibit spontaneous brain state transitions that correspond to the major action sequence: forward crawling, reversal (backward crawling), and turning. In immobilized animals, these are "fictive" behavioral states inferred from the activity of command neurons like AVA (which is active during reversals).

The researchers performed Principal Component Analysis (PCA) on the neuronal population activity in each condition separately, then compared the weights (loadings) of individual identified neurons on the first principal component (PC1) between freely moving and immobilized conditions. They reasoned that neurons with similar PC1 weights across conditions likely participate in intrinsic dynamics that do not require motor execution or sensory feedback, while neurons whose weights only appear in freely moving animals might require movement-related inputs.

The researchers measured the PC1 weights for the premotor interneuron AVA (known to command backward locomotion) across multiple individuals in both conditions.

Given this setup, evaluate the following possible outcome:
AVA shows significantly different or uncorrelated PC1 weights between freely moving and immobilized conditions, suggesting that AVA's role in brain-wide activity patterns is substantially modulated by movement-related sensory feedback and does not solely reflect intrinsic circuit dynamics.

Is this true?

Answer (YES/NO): NO